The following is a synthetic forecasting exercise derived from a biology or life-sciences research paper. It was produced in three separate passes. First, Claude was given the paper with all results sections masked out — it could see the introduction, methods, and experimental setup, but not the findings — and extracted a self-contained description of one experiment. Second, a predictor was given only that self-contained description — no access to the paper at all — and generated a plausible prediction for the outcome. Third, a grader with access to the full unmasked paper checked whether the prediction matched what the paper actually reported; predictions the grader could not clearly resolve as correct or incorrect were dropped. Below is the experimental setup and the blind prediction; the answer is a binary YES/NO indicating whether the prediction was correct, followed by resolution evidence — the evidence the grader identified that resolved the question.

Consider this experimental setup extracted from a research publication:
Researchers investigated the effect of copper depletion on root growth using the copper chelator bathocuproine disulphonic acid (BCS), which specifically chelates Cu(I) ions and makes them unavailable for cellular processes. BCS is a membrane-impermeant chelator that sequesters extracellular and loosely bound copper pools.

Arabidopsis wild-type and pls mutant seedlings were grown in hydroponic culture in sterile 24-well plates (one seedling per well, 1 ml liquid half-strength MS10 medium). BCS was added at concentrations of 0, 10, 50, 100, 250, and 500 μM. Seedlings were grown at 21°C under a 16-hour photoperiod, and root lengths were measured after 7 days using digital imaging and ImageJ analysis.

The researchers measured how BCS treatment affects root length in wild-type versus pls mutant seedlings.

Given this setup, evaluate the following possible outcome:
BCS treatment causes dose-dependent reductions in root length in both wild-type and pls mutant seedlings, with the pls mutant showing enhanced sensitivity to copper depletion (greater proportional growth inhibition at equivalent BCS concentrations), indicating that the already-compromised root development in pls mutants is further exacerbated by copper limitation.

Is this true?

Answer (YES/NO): NO